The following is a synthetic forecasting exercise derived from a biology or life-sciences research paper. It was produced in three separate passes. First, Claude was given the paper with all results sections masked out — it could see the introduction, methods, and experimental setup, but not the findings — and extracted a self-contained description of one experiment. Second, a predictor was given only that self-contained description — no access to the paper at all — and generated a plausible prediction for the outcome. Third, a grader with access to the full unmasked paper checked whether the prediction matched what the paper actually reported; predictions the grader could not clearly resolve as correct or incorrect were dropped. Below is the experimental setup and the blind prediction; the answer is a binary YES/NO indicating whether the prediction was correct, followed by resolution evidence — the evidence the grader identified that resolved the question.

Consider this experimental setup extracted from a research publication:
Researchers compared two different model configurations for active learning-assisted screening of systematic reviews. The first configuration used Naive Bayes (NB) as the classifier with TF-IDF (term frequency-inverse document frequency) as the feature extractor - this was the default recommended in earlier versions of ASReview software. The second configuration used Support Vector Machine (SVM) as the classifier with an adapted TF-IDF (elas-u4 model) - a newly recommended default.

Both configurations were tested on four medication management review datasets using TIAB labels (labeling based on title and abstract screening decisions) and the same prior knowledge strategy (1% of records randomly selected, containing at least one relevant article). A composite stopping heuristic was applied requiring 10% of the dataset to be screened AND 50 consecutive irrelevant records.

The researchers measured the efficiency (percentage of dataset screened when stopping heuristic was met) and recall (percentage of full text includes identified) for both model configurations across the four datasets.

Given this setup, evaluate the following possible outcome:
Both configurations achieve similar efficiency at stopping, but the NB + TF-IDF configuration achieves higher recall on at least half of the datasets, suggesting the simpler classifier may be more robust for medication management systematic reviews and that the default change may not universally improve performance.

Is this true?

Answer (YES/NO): NO